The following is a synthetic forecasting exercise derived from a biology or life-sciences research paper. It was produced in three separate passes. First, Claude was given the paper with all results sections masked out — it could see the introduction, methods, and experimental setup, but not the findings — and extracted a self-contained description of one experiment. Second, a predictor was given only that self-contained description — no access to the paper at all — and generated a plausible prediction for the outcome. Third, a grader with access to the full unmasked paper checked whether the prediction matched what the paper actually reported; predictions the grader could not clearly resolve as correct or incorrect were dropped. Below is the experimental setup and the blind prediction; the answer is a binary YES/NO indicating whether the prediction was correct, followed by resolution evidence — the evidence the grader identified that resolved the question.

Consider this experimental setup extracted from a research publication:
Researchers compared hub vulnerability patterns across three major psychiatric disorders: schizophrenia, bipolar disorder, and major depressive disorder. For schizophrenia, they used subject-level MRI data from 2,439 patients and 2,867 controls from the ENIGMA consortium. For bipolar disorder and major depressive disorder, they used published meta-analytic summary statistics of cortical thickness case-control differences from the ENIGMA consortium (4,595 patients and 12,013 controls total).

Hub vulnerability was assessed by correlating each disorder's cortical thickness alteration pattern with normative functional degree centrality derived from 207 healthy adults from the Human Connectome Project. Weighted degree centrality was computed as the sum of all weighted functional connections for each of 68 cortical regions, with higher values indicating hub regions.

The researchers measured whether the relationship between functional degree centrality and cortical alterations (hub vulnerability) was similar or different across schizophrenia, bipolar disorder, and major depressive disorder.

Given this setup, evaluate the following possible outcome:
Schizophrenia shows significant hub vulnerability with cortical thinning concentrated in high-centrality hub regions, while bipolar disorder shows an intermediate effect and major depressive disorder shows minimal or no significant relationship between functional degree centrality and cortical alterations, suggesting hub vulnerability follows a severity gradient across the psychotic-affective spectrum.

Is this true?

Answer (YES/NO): YES